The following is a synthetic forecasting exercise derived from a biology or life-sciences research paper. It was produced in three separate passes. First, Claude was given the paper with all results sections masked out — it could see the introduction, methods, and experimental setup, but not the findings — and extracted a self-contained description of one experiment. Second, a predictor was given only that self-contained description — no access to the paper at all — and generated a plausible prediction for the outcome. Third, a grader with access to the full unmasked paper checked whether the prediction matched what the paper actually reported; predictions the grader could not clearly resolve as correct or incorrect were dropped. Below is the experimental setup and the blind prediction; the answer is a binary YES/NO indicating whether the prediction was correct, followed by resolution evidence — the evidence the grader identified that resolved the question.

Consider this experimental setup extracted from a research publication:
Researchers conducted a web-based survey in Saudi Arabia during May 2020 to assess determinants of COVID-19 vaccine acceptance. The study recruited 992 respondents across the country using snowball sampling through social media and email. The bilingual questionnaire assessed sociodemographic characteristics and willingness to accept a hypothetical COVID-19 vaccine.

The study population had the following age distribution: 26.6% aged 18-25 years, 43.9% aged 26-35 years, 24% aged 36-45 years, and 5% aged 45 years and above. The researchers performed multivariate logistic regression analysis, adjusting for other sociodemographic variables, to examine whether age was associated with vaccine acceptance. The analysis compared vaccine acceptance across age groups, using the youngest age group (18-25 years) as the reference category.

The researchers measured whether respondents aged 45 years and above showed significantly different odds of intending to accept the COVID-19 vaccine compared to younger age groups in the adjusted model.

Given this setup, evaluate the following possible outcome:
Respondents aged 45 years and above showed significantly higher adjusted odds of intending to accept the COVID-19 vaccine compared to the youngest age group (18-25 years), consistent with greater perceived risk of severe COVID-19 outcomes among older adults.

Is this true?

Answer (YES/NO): YES